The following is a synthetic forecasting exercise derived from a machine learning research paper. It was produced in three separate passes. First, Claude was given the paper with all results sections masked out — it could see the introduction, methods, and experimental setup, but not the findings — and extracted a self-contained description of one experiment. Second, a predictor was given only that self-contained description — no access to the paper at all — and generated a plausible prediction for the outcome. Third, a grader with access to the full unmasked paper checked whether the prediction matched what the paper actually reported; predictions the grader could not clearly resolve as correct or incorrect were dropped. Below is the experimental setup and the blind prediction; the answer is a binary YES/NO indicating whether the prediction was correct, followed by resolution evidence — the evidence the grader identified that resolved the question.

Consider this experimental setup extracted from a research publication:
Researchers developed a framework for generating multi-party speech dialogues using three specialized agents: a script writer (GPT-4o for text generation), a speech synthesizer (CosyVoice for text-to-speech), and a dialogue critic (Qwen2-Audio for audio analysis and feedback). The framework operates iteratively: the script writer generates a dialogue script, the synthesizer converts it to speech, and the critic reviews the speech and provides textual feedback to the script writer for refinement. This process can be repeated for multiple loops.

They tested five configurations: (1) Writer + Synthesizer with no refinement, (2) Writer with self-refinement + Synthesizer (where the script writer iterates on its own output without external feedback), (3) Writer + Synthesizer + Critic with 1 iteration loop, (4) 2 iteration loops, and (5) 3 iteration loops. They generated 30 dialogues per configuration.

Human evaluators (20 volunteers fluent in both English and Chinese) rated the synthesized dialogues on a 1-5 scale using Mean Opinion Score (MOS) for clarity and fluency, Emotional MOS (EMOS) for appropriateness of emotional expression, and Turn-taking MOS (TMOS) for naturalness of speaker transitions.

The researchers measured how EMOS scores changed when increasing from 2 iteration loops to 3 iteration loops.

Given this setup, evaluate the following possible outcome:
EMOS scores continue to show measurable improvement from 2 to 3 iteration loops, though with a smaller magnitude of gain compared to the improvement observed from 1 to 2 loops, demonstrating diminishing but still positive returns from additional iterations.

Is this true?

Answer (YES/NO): NO